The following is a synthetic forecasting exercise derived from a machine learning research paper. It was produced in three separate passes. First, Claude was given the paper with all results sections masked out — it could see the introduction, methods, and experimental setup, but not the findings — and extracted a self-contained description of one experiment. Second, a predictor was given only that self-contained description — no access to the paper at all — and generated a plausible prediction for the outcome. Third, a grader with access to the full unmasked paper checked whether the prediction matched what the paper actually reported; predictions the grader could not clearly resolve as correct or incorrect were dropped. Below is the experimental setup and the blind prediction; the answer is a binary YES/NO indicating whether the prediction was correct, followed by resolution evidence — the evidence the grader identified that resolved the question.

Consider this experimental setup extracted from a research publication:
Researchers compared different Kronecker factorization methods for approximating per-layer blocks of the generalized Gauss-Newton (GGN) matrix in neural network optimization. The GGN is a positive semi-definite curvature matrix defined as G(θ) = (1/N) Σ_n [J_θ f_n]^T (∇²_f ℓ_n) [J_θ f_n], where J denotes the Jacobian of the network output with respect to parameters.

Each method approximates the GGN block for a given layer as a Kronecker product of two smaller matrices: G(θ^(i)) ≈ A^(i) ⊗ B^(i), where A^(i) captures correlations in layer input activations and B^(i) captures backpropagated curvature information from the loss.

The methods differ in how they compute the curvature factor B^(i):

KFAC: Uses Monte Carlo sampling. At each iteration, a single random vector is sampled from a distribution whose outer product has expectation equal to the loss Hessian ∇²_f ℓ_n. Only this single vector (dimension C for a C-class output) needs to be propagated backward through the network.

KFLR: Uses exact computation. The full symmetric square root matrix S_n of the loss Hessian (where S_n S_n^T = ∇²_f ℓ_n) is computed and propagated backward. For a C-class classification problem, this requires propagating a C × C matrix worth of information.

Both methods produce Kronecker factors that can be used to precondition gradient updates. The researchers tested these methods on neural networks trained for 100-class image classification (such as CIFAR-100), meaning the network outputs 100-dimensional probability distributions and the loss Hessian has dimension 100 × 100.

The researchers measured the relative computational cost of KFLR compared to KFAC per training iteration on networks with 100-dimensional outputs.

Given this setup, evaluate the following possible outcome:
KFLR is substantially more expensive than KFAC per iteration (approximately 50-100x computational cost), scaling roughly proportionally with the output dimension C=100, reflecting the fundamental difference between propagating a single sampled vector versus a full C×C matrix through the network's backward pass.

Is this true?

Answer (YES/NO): YES